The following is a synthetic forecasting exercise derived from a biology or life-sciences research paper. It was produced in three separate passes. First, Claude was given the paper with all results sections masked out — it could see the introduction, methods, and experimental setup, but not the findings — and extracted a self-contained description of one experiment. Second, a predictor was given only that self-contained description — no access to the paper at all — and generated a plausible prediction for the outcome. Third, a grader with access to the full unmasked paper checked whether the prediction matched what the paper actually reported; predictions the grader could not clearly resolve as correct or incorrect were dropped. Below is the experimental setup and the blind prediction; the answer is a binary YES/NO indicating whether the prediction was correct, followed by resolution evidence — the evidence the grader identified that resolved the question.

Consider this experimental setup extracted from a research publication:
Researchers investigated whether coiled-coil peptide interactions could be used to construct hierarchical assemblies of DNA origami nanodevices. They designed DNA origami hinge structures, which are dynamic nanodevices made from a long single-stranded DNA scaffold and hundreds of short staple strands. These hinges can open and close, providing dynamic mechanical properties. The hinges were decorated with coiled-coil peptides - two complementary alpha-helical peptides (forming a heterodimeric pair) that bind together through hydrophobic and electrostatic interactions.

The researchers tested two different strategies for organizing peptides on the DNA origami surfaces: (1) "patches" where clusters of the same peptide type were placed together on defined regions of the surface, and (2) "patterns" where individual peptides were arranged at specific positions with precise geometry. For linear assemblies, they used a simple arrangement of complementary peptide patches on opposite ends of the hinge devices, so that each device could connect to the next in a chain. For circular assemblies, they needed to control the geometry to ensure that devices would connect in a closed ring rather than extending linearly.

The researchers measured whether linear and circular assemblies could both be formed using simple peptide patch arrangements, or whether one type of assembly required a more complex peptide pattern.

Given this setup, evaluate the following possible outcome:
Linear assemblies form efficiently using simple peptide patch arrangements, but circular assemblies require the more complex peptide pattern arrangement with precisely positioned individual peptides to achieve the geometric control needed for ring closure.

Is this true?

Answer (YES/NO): YES